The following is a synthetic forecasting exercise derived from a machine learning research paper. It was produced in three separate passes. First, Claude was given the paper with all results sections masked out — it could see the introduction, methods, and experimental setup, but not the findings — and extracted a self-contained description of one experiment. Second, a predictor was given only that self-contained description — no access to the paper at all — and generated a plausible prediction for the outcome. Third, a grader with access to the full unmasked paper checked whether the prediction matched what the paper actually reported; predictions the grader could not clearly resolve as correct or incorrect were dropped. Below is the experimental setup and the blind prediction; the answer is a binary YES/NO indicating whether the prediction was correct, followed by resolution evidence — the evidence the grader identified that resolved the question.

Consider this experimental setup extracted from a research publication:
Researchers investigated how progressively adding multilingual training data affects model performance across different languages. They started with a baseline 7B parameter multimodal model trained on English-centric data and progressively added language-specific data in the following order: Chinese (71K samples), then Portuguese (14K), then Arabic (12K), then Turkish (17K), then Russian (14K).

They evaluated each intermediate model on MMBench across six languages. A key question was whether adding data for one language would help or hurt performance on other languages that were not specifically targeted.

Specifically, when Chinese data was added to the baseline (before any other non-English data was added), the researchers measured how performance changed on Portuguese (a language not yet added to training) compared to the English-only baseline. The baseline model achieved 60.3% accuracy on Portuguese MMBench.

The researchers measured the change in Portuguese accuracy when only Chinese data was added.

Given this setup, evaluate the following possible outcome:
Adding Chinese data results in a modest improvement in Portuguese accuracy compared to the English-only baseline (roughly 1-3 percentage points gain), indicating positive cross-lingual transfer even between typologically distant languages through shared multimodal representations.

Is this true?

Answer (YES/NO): NO